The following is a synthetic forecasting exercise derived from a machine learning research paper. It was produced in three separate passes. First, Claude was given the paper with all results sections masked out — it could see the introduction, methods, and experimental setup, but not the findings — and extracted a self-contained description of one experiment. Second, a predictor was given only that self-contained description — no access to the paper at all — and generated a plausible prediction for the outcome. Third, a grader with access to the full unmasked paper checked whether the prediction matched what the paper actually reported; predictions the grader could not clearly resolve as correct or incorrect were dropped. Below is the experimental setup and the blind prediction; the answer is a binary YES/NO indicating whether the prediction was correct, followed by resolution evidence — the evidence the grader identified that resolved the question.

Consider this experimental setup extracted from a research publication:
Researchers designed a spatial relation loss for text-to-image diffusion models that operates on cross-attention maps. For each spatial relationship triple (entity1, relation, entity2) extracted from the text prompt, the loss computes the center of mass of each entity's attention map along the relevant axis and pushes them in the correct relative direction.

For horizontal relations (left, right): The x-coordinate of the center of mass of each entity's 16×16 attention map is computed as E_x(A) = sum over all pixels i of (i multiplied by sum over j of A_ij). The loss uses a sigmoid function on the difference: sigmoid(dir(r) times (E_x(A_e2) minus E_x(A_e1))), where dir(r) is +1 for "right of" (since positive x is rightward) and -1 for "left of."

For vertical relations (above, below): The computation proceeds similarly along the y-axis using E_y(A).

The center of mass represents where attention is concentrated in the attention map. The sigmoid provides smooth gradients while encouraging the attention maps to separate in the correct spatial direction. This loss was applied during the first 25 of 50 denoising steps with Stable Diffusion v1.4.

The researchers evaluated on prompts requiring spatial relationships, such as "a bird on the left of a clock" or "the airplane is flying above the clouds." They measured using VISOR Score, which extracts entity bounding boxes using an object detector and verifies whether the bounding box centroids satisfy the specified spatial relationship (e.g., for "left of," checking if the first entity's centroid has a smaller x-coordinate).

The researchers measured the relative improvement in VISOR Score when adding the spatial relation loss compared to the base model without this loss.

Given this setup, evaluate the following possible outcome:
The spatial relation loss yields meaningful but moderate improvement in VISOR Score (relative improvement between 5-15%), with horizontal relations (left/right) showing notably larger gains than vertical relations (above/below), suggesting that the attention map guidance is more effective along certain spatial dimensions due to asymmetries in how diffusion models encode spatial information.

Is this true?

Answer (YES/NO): NO